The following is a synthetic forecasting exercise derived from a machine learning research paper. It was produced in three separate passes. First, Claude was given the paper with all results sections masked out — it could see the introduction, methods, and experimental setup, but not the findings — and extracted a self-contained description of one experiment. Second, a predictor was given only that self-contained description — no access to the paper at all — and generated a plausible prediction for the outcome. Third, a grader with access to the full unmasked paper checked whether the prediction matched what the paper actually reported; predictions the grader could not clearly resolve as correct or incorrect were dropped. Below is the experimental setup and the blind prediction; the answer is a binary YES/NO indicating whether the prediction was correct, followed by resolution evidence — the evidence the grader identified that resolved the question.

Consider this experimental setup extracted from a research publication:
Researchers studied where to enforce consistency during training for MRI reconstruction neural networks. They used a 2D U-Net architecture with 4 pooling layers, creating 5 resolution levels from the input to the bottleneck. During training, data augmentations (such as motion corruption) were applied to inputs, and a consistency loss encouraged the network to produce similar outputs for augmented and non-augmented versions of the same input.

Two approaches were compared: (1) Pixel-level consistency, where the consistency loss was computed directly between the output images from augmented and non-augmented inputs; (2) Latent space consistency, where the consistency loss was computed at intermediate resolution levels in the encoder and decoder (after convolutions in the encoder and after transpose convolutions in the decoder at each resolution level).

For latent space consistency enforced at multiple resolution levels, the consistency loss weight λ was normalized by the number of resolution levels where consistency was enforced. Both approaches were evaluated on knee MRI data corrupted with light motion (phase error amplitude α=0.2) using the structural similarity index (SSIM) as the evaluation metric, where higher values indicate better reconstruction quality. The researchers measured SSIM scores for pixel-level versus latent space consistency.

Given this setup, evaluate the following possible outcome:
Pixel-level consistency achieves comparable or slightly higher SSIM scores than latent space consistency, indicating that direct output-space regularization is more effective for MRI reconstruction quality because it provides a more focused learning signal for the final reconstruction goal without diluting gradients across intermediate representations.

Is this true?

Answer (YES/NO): NO